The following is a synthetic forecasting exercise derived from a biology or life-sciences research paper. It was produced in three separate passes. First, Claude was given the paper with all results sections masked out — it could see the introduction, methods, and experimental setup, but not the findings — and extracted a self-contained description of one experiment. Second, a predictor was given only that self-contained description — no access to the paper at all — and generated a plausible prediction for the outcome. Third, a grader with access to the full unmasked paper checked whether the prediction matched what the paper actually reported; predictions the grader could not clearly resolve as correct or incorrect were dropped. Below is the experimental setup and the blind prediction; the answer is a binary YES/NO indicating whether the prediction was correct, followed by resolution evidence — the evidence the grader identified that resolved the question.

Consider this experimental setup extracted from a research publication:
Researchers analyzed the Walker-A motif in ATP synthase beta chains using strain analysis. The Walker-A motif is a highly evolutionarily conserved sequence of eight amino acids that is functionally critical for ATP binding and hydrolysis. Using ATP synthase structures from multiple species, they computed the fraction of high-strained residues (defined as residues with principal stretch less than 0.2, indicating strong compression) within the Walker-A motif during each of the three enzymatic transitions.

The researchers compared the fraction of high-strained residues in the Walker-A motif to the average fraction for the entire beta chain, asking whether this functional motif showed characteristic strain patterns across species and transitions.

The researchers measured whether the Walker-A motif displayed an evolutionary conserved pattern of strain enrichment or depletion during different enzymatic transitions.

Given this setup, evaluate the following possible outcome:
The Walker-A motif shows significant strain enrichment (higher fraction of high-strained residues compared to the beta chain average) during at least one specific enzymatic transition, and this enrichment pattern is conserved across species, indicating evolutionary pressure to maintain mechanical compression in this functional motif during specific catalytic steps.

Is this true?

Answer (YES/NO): YES